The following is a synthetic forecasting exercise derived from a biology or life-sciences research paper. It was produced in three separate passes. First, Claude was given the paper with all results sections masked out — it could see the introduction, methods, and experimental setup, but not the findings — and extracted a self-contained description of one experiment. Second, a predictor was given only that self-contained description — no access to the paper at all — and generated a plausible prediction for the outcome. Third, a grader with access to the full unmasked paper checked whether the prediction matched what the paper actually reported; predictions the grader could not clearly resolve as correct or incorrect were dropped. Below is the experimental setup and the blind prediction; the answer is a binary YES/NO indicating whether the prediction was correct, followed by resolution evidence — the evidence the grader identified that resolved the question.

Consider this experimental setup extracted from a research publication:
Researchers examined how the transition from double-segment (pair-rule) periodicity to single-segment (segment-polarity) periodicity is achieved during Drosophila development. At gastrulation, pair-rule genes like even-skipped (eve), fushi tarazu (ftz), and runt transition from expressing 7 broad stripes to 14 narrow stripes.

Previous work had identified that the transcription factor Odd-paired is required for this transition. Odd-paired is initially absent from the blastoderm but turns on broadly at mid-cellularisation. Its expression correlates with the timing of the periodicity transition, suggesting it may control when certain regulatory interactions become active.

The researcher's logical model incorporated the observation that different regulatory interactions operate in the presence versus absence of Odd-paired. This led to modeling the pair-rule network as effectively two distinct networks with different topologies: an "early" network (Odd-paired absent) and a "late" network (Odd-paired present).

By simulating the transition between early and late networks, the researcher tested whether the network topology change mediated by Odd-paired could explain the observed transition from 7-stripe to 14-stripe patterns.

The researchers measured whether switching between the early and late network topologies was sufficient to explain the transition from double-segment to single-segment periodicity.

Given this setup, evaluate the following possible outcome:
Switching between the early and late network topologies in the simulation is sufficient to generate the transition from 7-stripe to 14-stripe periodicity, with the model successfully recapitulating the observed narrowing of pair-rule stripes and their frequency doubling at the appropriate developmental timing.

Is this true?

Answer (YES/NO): NO